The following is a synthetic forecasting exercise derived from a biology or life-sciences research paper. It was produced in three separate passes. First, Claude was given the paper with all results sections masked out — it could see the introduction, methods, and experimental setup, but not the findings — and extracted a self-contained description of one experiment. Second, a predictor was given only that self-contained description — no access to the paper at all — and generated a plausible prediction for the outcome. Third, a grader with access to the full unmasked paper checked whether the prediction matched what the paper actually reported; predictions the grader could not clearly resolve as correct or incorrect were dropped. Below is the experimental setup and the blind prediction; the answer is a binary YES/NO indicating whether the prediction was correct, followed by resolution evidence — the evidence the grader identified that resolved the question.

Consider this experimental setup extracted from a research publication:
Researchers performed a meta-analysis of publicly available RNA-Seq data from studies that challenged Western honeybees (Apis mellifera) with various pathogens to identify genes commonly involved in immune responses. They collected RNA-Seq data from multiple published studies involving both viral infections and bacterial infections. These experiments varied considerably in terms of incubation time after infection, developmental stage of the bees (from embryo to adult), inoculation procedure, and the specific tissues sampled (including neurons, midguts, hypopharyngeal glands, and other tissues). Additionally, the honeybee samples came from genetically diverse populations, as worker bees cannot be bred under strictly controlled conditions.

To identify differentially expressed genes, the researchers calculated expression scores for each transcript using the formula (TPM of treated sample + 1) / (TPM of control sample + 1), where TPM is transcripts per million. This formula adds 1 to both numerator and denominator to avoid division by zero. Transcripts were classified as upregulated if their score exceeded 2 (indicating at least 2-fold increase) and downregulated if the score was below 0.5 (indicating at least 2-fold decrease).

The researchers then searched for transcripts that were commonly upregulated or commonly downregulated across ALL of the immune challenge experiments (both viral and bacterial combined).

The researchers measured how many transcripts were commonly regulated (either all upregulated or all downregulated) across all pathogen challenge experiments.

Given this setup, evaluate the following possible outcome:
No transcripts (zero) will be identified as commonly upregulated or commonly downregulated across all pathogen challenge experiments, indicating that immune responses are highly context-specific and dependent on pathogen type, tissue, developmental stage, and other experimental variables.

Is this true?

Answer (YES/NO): YES